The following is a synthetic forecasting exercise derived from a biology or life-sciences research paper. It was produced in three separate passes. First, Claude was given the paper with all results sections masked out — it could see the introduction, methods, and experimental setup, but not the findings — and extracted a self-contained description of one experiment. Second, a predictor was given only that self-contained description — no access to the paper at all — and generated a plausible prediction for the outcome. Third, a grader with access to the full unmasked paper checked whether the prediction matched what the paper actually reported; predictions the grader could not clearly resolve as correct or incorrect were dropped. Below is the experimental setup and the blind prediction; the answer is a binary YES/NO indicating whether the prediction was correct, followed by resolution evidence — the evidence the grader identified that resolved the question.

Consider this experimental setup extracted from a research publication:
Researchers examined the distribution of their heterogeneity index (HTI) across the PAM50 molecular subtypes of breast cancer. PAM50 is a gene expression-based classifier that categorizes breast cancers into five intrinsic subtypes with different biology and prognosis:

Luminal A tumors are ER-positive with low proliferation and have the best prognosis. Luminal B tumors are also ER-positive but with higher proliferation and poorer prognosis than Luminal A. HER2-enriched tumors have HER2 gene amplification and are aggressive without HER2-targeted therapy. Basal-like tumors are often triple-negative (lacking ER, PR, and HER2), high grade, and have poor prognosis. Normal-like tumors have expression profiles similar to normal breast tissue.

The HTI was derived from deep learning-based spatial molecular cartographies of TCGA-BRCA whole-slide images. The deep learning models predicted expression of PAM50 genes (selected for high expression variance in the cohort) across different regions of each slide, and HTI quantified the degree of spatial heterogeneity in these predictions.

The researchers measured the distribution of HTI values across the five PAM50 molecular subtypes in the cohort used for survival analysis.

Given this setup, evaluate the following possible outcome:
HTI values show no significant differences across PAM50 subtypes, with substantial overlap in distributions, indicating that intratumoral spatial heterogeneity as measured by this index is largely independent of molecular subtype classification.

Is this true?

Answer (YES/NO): YES